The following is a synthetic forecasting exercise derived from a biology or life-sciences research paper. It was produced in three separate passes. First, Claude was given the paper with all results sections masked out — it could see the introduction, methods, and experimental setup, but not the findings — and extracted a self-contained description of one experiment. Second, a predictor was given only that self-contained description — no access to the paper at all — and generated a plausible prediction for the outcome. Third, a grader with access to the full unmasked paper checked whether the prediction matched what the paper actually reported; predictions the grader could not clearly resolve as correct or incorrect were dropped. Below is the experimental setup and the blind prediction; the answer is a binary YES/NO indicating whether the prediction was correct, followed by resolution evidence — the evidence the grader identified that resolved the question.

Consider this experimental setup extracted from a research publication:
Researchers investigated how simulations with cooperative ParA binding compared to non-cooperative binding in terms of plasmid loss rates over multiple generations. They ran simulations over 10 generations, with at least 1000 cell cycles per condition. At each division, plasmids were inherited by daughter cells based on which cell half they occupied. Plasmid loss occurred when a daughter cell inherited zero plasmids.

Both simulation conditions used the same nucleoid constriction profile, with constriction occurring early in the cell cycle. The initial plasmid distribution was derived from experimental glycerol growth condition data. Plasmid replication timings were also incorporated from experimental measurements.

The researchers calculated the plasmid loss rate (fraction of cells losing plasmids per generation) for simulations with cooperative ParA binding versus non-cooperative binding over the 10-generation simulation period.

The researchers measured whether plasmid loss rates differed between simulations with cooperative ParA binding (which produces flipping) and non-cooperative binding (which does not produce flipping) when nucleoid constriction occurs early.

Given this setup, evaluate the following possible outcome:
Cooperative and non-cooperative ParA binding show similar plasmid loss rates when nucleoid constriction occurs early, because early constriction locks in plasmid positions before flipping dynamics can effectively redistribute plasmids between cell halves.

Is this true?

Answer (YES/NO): NO